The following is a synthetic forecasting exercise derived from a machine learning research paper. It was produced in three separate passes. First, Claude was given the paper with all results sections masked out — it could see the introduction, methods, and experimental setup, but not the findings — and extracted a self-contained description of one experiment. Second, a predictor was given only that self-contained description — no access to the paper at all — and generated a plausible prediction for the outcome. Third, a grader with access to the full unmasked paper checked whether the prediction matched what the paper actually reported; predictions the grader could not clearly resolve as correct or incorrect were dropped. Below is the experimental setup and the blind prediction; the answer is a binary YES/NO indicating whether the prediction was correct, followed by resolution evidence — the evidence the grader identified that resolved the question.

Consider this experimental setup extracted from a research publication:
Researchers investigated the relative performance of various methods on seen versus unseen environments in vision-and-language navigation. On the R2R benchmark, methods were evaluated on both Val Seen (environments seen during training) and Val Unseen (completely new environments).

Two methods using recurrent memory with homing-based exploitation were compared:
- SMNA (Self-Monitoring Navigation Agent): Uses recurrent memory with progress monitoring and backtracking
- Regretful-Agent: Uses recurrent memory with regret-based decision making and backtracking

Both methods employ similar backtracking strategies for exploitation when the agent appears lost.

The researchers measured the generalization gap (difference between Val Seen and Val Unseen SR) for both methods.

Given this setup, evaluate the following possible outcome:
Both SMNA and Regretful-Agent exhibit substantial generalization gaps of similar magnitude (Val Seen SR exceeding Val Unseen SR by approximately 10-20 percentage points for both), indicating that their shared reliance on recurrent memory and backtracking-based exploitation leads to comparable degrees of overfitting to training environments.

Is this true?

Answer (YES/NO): NO